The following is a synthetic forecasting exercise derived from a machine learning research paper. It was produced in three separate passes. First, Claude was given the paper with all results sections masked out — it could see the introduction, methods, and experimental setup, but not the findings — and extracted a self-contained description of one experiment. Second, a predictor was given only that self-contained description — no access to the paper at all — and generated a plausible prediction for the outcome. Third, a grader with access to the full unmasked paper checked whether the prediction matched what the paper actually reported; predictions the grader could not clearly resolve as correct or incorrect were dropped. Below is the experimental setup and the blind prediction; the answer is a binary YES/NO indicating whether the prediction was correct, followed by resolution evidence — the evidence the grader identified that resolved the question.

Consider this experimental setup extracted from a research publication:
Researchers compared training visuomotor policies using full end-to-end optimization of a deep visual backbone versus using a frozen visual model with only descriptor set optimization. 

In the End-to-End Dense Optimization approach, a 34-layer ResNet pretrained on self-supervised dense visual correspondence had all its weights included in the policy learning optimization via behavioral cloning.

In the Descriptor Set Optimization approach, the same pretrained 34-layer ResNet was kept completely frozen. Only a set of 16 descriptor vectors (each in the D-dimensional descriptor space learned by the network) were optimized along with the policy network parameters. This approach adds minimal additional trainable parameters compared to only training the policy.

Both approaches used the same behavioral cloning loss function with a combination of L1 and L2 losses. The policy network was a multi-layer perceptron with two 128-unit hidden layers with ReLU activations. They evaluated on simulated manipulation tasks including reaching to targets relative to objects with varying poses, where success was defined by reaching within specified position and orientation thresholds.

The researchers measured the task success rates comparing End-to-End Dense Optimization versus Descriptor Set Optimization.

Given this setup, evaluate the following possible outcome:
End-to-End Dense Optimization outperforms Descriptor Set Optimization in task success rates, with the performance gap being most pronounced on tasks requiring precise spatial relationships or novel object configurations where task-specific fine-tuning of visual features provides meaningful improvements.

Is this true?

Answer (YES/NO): NO